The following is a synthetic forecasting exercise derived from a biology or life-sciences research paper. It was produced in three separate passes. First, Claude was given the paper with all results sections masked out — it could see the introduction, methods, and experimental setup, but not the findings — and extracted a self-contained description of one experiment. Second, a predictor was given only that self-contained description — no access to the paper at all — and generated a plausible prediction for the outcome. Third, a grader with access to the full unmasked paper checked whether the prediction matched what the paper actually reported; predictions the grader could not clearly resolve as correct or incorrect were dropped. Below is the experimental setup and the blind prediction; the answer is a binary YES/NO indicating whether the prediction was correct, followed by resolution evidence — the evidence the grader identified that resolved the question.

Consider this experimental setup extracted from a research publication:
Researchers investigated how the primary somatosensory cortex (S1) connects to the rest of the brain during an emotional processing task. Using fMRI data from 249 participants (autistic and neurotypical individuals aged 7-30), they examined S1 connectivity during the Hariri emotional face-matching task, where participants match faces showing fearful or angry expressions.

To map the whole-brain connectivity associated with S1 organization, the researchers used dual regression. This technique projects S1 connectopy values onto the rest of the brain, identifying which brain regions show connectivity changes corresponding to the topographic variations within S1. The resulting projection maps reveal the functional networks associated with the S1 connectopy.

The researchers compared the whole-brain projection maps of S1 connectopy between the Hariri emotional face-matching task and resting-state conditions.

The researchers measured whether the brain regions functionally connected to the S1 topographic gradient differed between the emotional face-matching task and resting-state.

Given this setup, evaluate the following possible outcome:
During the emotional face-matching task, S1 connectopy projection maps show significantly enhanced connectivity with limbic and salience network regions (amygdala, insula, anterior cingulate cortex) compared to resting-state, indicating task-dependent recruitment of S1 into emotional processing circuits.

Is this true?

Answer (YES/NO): NO